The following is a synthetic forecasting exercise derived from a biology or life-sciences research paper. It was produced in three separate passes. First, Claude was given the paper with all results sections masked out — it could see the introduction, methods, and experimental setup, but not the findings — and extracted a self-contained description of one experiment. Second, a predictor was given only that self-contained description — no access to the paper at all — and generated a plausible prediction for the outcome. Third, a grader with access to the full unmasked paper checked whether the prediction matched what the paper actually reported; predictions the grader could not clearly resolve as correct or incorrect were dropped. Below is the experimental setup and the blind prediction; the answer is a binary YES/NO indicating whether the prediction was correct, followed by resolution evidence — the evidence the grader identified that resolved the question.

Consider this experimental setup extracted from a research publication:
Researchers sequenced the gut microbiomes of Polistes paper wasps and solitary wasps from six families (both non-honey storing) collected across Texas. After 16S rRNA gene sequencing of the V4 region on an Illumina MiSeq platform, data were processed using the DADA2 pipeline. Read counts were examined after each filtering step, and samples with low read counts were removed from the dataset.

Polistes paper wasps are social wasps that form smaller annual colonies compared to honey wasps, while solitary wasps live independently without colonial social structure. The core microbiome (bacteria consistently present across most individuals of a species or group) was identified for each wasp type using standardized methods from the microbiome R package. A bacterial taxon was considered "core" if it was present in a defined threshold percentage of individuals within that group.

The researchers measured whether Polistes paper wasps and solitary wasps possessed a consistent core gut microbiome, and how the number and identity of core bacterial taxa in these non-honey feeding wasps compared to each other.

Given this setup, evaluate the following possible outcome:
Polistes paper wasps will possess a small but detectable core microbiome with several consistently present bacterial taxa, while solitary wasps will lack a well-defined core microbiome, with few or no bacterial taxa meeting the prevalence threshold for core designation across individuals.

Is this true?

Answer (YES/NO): NO